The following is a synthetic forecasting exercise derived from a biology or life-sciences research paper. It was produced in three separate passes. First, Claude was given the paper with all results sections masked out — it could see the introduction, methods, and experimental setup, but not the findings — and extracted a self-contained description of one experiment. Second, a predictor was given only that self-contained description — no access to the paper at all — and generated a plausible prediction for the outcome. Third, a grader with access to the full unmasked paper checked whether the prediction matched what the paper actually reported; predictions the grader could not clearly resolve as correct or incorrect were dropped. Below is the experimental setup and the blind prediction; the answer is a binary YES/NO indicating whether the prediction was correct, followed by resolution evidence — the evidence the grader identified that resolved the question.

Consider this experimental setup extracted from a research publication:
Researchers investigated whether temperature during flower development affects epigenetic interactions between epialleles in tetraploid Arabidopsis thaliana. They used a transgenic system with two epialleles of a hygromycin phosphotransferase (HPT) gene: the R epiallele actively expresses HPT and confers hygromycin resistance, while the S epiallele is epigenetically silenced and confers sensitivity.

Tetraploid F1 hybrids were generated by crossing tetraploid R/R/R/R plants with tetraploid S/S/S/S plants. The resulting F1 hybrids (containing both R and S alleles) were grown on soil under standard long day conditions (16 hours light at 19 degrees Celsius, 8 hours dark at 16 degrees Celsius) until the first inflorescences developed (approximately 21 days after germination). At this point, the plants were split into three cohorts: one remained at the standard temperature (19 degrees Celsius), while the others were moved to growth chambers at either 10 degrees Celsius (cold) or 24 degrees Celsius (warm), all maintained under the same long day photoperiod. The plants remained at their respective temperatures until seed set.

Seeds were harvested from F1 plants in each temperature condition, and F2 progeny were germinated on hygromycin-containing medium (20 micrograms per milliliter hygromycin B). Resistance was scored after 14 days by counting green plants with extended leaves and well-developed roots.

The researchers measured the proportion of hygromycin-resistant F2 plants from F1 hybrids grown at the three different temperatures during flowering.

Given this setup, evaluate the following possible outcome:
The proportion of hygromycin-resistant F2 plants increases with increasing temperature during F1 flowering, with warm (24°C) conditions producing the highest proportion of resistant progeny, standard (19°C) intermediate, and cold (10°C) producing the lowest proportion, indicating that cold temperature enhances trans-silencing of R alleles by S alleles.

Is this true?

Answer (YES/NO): NO